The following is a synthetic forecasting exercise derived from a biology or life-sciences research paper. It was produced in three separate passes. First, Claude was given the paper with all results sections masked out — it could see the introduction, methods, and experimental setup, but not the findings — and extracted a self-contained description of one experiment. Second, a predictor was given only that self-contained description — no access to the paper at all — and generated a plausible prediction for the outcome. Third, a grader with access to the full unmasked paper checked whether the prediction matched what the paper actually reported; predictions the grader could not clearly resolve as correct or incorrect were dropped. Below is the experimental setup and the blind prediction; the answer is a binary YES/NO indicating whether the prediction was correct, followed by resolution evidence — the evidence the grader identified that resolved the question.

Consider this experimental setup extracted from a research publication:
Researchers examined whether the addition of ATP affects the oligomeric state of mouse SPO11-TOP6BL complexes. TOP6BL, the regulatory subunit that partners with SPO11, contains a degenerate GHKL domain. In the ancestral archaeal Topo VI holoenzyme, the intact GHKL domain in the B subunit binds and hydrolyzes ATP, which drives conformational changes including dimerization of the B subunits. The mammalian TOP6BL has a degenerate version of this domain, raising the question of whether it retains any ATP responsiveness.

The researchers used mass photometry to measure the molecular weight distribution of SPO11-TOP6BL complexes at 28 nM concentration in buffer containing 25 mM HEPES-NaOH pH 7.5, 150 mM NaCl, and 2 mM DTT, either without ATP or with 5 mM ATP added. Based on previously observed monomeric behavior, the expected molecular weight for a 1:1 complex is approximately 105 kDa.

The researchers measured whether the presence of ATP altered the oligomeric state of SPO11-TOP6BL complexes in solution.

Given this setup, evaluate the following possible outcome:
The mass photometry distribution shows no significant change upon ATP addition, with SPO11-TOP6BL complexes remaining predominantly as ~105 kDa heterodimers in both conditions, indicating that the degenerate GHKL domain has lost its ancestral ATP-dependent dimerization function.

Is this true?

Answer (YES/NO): YES